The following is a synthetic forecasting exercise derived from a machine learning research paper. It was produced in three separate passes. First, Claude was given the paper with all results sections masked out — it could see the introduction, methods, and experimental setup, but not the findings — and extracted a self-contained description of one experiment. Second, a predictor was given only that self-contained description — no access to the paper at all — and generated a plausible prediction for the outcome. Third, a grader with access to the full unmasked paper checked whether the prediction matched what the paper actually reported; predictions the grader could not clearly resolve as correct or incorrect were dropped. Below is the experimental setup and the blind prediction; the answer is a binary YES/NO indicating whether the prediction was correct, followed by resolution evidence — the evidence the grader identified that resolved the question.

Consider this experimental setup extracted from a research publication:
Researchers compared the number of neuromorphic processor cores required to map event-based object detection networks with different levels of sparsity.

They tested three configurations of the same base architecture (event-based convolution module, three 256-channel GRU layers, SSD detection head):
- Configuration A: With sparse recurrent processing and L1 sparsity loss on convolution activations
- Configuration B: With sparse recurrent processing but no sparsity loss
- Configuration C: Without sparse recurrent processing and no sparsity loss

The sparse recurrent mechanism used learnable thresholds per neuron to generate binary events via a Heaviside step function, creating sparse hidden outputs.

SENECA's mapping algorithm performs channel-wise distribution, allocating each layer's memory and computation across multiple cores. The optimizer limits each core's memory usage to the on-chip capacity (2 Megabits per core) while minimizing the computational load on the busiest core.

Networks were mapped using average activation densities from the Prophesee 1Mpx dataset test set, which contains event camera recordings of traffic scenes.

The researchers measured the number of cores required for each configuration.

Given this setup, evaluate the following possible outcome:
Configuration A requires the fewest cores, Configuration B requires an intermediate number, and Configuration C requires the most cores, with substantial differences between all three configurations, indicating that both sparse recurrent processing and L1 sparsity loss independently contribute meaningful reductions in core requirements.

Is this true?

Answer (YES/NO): NO